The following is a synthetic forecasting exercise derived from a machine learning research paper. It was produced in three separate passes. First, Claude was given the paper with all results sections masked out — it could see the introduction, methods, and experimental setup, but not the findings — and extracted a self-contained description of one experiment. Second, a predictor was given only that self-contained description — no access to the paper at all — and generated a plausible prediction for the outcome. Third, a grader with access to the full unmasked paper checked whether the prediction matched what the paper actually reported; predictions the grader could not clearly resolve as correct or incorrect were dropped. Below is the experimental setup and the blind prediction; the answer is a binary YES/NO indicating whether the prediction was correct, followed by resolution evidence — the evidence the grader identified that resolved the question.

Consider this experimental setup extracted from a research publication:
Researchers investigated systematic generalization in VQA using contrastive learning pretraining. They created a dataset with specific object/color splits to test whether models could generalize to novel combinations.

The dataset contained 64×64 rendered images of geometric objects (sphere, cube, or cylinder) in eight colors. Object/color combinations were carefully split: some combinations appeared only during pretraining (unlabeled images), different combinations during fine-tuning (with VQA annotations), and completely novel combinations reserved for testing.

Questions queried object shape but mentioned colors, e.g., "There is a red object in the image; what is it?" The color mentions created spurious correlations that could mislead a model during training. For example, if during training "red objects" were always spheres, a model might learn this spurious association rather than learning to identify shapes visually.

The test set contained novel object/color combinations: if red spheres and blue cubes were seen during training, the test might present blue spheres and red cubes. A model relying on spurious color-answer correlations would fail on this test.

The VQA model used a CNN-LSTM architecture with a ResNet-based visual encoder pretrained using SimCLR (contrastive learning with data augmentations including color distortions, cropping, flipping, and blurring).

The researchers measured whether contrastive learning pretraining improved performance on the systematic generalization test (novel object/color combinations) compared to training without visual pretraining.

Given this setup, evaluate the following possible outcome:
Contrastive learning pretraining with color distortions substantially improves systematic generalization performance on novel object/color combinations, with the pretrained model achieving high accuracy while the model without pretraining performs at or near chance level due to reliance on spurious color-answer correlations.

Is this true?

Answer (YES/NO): YES